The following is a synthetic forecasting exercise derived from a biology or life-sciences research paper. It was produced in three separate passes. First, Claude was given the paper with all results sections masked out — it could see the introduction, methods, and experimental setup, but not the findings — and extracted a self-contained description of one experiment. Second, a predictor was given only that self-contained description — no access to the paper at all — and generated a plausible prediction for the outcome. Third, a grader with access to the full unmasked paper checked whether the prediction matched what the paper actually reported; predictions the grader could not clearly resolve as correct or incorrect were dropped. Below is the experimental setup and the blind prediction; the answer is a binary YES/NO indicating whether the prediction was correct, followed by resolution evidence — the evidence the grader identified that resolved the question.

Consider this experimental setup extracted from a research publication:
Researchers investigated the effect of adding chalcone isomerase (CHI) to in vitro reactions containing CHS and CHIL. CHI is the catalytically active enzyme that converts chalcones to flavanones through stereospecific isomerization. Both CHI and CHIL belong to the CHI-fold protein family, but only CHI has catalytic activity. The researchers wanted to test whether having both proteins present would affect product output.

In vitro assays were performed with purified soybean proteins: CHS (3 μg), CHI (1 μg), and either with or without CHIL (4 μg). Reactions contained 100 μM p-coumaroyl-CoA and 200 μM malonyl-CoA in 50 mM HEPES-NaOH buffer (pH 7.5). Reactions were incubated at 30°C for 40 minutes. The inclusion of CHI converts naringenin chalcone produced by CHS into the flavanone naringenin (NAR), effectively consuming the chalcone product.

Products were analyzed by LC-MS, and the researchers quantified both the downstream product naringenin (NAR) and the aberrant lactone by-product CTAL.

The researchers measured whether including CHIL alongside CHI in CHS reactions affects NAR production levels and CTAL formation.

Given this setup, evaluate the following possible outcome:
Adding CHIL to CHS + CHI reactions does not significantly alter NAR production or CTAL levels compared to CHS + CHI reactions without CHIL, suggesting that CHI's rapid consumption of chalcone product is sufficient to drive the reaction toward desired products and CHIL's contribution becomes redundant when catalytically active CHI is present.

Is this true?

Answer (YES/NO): NO